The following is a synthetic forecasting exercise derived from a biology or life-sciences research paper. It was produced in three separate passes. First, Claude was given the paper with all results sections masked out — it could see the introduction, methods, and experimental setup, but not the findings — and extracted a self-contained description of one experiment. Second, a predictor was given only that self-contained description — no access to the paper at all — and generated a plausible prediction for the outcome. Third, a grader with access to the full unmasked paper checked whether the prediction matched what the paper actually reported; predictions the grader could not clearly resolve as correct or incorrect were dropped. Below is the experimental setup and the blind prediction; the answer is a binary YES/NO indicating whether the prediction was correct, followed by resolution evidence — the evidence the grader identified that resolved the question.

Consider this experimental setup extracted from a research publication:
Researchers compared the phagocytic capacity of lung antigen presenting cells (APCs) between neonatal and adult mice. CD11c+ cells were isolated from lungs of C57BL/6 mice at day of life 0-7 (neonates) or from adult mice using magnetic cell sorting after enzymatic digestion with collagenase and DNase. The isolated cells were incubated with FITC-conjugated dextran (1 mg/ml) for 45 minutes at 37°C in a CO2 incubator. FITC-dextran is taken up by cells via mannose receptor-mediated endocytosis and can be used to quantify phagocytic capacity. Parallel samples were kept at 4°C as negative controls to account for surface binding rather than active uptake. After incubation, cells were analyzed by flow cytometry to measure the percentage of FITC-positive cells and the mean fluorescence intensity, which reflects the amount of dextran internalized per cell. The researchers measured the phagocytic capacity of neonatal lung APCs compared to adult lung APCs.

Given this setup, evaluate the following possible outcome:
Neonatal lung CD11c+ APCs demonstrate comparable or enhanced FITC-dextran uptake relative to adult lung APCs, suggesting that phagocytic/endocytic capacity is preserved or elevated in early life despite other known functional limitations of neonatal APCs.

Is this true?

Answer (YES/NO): YES